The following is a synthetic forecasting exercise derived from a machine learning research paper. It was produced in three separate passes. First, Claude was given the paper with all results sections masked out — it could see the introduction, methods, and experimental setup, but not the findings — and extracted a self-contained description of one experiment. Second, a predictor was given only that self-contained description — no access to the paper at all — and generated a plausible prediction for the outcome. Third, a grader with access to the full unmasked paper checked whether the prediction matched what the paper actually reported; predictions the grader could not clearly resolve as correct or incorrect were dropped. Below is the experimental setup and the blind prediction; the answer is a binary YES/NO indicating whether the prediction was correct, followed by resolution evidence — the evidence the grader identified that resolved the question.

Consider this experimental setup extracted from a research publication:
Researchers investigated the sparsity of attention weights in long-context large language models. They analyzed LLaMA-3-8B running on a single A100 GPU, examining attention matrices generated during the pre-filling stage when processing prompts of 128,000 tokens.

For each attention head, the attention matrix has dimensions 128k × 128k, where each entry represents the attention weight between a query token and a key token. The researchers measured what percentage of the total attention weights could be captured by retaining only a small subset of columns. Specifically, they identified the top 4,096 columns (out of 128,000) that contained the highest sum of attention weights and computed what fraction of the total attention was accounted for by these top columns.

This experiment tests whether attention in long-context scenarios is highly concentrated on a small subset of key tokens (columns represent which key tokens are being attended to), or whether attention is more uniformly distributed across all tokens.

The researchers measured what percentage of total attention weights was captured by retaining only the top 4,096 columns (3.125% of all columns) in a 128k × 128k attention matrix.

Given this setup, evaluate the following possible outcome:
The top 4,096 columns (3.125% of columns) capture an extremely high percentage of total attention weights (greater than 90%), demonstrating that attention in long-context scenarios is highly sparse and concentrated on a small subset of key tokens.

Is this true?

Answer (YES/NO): YES